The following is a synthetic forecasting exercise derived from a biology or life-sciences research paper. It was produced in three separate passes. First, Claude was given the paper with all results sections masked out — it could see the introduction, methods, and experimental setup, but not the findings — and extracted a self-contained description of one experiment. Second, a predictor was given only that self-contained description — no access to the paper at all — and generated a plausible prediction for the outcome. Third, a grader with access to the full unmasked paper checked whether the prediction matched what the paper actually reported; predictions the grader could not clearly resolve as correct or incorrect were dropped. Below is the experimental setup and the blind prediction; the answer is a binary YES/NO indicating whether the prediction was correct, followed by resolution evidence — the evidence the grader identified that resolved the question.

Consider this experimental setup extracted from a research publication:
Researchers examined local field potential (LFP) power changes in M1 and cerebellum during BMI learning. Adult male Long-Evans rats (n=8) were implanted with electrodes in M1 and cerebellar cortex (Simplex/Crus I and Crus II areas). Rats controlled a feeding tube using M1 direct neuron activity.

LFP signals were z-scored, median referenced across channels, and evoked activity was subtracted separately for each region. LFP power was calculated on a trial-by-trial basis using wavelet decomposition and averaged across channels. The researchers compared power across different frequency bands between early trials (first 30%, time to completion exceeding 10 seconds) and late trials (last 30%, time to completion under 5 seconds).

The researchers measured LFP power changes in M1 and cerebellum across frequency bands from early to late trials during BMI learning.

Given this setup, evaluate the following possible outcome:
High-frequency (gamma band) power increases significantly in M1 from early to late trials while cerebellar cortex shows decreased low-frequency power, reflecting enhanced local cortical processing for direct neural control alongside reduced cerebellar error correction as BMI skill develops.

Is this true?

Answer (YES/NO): NO